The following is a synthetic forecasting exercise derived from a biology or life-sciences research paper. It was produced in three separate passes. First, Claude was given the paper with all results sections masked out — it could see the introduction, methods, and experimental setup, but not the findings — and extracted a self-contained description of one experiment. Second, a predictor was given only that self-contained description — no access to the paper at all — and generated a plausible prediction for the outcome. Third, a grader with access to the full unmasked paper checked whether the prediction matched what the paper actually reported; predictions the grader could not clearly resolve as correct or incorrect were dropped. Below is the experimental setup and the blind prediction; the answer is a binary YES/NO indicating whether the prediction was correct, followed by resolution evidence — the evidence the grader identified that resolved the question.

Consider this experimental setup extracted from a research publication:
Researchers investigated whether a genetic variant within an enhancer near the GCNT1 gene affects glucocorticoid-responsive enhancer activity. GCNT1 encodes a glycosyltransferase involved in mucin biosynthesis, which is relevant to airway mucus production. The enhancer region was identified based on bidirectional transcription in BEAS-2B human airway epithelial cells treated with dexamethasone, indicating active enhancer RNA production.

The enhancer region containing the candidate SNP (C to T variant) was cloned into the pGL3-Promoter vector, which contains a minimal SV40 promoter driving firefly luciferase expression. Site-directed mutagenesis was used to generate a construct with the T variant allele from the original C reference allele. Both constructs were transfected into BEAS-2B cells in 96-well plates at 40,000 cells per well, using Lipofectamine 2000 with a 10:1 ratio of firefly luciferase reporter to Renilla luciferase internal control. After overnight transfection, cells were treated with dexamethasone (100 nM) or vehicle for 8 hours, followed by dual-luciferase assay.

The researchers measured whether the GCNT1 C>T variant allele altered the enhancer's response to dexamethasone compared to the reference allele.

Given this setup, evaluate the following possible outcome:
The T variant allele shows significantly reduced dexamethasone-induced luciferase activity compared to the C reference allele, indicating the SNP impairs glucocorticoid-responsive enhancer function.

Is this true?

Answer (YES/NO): YES